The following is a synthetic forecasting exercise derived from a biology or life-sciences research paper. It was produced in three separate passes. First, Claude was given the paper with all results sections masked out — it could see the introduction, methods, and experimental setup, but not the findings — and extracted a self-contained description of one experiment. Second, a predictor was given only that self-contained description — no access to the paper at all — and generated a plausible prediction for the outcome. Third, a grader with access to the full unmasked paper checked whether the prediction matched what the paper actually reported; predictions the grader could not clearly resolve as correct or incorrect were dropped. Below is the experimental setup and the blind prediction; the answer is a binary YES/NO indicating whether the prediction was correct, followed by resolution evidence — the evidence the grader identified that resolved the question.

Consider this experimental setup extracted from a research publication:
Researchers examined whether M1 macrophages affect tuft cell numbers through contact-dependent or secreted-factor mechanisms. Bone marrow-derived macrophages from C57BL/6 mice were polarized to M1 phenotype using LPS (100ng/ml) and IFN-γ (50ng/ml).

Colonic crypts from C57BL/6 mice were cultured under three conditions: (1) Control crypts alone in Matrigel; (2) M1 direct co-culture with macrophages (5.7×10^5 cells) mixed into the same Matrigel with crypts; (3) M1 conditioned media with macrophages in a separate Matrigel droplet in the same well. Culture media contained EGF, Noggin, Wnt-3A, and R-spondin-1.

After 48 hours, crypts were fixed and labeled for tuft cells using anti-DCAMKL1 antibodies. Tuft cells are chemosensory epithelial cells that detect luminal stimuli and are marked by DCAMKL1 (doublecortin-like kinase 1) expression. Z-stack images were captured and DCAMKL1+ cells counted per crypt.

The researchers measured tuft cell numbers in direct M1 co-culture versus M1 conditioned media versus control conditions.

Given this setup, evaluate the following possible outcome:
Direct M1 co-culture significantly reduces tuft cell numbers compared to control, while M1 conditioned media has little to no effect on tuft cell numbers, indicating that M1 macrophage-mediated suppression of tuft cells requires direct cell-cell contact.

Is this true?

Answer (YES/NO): YES